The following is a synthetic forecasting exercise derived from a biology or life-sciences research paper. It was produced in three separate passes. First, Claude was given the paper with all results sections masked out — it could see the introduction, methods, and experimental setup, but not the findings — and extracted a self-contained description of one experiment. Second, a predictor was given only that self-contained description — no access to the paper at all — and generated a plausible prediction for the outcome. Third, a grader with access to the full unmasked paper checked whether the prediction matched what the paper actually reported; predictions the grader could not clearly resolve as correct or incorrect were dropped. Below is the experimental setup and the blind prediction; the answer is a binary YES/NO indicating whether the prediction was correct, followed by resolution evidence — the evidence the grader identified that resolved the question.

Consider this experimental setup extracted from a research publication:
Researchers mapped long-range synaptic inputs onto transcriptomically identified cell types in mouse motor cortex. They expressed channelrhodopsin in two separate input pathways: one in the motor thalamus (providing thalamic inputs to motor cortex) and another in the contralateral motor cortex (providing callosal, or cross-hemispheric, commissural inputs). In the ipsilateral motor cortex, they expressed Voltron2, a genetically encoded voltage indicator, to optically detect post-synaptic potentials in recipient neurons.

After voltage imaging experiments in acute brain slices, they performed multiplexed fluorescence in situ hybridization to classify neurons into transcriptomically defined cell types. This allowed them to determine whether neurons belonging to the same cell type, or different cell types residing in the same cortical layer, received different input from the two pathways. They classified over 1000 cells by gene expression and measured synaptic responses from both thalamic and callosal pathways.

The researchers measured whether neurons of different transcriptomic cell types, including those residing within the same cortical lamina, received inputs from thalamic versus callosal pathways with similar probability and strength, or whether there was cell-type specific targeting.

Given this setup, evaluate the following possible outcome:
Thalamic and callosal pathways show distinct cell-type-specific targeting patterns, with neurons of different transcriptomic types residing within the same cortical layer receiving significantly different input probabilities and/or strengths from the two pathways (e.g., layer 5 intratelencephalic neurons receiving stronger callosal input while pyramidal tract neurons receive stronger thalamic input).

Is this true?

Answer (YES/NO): YES